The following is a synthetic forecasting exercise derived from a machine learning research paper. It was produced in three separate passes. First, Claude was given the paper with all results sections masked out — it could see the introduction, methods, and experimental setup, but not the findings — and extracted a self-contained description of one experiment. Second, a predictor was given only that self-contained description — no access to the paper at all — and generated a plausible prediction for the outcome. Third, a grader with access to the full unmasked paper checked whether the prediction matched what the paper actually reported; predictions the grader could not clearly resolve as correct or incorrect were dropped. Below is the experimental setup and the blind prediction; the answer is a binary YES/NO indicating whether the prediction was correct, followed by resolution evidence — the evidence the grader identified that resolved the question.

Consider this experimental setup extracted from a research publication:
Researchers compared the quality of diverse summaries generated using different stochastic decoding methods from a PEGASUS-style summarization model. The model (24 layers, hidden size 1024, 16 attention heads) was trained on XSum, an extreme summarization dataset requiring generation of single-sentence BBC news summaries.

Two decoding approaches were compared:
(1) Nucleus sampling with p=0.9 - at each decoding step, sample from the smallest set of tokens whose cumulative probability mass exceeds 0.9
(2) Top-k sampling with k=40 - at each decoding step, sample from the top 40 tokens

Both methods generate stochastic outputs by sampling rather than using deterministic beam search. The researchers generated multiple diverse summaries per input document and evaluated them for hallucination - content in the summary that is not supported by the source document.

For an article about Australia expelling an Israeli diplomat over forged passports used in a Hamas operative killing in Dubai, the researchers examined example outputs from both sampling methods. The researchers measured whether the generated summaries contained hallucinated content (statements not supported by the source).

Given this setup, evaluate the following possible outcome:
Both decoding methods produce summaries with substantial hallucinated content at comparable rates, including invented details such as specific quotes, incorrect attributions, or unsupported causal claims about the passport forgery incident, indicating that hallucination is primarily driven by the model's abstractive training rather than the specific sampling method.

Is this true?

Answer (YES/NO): NO